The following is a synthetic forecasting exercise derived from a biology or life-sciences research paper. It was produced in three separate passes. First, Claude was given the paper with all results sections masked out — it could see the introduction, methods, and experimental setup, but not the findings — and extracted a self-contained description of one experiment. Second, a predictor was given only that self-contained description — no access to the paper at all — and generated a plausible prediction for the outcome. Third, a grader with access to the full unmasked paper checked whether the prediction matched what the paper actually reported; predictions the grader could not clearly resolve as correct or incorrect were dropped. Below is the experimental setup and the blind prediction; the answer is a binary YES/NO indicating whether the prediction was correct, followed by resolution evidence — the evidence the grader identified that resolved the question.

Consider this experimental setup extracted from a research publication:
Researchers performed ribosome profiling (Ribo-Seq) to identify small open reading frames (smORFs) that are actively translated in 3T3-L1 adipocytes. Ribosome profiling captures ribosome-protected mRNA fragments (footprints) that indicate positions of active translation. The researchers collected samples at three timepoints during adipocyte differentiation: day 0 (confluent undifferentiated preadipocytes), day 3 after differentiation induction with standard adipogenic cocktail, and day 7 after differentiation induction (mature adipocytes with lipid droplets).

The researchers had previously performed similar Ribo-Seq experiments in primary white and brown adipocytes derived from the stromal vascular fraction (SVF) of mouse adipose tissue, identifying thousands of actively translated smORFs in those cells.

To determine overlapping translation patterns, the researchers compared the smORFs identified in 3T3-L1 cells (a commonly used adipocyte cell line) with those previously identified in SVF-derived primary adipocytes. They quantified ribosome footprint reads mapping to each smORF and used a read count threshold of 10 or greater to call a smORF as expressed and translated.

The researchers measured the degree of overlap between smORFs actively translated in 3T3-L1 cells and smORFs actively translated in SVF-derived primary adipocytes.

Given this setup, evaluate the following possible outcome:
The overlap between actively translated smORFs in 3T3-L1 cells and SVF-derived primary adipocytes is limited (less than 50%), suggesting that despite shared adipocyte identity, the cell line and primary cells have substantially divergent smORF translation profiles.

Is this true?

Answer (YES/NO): YES